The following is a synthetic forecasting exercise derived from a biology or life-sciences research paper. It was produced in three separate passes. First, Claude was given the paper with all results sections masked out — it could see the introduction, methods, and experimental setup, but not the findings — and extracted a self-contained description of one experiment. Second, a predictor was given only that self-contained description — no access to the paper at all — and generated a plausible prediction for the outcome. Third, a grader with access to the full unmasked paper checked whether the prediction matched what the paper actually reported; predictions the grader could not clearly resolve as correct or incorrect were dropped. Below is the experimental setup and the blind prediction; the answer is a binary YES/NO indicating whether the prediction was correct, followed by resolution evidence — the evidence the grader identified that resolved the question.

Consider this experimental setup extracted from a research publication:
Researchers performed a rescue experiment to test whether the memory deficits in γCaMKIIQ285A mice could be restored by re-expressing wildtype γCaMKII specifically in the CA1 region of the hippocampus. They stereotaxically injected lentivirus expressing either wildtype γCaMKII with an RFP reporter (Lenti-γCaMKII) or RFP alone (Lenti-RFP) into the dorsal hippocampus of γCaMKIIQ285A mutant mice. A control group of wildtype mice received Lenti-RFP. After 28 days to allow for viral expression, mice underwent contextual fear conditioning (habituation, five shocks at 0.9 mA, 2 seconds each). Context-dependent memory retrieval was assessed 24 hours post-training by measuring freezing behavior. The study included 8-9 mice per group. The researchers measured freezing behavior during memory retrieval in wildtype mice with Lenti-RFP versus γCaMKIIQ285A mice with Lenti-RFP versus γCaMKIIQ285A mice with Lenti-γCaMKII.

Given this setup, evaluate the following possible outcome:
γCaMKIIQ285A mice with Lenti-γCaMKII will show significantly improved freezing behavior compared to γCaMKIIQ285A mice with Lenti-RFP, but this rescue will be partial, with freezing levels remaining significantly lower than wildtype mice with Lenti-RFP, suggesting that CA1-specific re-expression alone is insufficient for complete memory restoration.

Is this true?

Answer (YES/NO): NO